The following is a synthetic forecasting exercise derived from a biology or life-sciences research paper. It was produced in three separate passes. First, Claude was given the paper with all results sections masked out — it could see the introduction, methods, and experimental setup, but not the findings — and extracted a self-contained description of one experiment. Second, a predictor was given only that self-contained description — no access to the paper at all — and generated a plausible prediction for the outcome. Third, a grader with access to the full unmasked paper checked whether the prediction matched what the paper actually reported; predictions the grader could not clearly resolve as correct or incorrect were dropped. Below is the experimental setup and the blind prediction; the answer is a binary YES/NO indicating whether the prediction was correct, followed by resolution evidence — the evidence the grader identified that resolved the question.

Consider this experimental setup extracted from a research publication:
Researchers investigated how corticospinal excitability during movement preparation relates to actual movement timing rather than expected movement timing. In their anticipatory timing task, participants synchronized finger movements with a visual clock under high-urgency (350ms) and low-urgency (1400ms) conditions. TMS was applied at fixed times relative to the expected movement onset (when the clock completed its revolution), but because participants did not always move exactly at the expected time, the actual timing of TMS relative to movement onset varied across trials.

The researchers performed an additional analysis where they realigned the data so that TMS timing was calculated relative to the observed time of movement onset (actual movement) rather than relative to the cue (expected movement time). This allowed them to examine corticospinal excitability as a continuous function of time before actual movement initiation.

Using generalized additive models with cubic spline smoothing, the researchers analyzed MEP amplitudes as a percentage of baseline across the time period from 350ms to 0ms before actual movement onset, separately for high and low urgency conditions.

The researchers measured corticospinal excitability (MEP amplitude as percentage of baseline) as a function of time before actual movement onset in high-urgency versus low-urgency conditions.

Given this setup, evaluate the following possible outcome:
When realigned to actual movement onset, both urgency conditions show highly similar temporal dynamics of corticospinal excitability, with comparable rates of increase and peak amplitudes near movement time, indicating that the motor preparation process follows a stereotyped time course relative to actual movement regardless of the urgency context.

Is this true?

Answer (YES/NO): NO